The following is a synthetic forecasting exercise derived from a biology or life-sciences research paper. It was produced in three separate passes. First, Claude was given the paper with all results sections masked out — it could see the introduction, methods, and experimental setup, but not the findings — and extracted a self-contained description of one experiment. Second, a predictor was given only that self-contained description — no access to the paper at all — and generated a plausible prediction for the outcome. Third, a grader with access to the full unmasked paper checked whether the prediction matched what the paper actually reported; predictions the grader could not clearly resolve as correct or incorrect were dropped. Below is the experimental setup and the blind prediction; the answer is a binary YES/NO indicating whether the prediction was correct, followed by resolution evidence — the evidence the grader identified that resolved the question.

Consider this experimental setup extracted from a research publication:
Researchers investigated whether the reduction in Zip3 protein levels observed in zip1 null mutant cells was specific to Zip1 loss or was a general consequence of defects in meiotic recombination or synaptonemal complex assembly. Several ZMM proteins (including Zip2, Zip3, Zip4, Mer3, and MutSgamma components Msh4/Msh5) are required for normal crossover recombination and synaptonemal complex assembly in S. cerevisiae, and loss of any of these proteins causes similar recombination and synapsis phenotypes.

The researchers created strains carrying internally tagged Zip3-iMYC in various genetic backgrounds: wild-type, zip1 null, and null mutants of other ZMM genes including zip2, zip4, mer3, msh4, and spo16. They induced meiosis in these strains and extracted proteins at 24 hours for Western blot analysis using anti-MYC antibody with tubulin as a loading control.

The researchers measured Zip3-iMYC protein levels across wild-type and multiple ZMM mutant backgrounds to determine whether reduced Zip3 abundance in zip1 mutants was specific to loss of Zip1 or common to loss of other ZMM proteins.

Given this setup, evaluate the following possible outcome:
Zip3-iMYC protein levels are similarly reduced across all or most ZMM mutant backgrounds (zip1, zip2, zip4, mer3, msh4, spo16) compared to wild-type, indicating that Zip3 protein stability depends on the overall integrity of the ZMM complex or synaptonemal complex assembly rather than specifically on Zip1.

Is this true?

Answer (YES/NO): NO